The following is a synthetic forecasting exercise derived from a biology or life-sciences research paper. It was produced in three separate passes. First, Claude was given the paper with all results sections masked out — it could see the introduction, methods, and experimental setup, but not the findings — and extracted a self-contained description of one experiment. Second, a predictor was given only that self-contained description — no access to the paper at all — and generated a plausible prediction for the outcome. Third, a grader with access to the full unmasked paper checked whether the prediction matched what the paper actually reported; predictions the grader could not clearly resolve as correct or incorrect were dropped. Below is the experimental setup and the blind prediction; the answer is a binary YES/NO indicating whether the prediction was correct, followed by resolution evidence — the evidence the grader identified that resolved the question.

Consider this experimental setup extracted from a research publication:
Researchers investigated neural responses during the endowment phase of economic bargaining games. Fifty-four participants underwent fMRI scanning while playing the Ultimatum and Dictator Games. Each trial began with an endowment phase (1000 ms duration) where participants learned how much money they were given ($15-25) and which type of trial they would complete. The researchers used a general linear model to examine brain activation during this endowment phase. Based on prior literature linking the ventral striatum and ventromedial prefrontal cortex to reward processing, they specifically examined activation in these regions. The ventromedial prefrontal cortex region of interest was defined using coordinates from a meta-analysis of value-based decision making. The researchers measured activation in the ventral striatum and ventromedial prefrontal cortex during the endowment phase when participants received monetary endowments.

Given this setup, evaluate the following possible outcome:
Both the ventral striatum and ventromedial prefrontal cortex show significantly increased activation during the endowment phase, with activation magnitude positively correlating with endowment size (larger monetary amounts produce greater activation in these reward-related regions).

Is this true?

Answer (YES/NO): NO